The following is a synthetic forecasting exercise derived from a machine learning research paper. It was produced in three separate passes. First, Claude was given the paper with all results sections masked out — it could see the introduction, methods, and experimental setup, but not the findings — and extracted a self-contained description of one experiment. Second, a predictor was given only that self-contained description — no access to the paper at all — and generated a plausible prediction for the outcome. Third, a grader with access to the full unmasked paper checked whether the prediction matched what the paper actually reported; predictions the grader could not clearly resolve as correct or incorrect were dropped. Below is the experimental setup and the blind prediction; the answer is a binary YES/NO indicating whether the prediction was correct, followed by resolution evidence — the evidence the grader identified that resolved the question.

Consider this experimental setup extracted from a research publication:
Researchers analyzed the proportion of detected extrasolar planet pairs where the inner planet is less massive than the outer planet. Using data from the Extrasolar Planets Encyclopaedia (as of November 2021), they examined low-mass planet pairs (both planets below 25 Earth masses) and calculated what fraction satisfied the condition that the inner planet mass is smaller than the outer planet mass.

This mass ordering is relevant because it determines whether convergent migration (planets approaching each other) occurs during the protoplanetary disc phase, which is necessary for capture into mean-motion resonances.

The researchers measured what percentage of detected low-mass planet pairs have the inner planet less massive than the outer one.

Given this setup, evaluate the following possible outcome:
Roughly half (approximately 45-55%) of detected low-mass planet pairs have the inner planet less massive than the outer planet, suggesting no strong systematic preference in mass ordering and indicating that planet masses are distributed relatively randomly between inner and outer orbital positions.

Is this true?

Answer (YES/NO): NO